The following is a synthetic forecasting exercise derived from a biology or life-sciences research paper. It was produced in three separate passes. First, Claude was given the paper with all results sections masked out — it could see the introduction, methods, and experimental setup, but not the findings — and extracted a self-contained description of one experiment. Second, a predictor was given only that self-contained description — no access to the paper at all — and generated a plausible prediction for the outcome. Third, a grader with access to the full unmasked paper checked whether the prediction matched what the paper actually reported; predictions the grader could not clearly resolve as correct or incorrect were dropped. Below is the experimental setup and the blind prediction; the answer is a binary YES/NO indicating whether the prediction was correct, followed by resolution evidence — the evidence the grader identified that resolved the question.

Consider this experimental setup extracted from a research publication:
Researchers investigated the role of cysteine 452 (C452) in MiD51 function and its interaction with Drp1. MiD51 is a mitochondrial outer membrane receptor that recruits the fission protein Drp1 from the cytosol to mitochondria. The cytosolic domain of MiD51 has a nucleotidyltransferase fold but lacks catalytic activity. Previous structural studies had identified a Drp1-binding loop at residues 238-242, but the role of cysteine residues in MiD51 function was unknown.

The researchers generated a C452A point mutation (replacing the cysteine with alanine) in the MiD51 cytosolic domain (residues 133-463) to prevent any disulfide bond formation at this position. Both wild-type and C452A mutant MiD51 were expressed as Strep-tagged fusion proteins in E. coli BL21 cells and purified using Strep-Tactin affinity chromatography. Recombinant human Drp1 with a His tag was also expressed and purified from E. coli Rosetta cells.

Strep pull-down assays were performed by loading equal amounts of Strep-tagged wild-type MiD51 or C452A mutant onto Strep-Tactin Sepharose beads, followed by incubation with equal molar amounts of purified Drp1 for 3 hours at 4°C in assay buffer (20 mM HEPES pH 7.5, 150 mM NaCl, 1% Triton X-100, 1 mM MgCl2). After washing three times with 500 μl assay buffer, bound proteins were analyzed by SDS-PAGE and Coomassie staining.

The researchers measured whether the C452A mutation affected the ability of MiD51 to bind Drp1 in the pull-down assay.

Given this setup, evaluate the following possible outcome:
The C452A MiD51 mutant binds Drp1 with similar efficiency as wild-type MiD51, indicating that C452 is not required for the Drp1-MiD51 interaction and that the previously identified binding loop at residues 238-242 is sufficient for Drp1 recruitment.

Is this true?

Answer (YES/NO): NO